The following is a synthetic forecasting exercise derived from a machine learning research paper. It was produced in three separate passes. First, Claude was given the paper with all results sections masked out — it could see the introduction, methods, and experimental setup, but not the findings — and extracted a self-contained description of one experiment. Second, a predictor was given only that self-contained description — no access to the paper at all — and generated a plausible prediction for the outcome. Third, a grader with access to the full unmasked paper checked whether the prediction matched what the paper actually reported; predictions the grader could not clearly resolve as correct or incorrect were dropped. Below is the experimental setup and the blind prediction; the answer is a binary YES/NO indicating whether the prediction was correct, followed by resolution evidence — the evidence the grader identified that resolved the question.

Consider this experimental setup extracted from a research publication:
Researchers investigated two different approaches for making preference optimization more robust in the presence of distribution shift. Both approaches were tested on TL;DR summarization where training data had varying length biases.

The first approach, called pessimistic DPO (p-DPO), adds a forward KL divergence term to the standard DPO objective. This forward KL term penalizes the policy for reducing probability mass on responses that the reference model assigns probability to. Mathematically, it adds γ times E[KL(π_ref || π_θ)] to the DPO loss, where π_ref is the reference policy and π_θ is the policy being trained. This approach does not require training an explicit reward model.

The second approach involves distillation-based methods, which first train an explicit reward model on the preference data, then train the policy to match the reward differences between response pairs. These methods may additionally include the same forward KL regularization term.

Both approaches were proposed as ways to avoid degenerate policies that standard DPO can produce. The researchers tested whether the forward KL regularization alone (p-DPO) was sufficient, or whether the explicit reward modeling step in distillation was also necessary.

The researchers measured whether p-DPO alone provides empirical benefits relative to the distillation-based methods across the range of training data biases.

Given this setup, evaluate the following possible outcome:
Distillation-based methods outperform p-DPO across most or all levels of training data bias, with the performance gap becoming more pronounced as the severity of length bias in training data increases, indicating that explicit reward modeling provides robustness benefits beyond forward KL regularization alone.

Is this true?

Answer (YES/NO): NO